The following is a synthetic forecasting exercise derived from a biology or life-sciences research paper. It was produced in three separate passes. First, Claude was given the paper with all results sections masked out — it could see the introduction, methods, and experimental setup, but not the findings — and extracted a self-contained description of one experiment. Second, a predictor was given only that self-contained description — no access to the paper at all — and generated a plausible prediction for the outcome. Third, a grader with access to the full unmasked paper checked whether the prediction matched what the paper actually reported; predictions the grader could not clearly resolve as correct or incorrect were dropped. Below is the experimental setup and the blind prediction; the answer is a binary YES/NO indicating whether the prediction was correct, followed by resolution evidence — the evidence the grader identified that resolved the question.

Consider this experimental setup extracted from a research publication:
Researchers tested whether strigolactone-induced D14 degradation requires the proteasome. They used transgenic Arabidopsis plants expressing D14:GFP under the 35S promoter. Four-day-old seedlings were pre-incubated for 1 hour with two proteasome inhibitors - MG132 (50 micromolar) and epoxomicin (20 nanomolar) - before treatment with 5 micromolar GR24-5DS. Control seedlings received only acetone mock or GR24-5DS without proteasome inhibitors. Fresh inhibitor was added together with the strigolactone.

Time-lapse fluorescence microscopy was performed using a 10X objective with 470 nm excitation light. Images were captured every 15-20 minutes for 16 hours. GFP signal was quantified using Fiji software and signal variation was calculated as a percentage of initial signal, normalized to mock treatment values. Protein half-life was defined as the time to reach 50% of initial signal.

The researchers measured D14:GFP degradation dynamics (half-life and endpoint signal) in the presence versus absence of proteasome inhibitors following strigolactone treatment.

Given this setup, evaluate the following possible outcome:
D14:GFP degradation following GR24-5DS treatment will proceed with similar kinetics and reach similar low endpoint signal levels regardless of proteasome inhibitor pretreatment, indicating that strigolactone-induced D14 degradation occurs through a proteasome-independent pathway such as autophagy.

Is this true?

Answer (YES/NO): NO